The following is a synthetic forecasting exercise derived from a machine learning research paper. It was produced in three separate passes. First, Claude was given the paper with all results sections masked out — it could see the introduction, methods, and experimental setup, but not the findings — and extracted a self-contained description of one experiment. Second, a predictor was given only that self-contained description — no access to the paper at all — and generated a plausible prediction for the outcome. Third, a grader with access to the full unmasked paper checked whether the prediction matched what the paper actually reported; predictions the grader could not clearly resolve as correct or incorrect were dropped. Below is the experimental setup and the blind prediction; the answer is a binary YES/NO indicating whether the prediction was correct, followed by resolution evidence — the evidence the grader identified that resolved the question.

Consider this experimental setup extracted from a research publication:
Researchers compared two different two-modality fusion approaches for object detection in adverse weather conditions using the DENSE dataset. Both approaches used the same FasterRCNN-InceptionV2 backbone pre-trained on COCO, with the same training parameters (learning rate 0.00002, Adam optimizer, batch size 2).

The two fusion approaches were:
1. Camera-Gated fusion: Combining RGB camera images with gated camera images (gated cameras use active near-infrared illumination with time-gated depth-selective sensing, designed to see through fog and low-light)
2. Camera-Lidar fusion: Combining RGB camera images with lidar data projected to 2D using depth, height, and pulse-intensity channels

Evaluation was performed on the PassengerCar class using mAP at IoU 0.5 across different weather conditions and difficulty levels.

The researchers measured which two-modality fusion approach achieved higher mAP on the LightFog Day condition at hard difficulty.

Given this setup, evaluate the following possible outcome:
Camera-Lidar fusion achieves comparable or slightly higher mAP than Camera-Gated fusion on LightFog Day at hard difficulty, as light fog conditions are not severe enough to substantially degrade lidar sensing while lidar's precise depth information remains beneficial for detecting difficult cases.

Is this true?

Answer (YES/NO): YES